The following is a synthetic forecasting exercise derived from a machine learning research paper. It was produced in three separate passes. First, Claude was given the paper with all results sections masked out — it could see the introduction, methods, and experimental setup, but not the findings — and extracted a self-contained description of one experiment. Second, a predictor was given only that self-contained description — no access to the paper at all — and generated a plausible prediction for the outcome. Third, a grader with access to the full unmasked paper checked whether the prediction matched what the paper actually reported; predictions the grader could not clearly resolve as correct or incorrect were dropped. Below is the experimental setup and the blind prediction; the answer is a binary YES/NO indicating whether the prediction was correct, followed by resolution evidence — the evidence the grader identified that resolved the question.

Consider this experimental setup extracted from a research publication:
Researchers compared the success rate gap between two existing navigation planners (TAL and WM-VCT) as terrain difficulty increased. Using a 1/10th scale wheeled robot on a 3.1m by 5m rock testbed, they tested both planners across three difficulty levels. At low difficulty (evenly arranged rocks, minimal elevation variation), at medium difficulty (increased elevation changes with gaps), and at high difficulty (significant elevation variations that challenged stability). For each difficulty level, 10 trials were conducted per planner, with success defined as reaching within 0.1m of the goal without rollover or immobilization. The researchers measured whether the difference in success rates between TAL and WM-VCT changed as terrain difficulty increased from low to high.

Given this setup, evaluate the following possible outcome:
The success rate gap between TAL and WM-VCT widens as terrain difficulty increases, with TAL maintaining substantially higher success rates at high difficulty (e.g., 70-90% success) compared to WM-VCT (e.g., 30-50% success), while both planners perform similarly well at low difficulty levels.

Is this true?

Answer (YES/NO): NO